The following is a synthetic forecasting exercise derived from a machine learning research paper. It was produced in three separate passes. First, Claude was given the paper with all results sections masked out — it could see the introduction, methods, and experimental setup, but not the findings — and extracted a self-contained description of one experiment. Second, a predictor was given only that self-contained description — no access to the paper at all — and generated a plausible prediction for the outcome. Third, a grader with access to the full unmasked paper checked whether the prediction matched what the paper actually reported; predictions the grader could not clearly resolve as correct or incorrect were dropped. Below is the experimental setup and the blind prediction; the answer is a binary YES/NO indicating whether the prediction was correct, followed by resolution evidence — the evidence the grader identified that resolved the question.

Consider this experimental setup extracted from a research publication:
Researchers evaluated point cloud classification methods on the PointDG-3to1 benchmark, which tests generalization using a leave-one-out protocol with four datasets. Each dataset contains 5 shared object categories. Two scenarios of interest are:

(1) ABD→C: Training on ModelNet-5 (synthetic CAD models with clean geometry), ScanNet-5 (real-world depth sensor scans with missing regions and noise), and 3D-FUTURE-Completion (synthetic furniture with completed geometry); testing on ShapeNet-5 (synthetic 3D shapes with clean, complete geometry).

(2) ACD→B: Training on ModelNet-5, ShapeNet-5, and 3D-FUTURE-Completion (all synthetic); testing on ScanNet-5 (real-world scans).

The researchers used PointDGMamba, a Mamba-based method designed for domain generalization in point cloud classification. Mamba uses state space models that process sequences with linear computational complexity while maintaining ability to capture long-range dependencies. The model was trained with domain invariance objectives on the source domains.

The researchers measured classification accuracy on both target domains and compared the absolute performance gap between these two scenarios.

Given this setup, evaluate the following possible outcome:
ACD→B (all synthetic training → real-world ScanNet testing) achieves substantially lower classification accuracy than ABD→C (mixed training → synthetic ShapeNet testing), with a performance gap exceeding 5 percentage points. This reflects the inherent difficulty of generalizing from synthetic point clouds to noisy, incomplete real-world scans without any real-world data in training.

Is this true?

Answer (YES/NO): YES